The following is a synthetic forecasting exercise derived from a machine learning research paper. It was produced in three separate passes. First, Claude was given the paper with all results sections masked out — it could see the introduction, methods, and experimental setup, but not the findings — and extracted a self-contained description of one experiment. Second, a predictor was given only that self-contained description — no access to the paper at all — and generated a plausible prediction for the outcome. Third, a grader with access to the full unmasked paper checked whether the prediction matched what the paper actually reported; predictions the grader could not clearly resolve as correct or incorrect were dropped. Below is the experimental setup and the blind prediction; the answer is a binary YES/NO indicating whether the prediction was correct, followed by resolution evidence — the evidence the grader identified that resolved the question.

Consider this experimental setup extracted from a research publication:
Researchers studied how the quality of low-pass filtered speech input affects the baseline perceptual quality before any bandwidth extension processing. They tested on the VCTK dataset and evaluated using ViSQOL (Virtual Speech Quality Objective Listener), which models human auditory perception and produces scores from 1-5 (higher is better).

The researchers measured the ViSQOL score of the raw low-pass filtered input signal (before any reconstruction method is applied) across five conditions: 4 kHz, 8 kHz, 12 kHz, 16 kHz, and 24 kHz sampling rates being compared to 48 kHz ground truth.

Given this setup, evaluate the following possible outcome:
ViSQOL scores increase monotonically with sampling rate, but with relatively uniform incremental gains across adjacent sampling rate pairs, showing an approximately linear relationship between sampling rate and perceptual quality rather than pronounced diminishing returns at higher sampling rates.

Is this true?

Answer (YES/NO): NO